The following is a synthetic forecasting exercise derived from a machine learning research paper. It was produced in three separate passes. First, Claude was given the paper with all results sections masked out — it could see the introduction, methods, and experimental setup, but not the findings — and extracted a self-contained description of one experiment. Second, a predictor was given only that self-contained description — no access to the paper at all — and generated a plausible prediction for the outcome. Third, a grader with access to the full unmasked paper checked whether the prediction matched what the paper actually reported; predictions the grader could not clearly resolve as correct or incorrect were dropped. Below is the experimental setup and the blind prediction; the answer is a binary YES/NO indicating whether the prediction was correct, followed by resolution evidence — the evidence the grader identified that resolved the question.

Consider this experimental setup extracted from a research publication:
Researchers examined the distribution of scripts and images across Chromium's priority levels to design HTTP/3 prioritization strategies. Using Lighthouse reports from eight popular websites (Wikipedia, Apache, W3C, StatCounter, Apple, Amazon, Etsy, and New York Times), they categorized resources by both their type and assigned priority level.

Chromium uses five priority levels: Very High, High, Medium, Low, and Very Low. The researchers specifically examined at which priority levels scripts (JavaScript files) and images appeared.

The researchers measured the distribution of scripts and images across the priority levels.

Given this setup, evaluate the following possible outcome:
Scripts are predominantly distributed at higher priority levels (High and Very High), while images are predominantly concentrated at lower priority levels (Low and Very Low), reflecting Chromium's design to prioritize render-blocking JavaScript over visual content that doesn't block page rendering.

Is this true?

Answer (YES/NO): NO